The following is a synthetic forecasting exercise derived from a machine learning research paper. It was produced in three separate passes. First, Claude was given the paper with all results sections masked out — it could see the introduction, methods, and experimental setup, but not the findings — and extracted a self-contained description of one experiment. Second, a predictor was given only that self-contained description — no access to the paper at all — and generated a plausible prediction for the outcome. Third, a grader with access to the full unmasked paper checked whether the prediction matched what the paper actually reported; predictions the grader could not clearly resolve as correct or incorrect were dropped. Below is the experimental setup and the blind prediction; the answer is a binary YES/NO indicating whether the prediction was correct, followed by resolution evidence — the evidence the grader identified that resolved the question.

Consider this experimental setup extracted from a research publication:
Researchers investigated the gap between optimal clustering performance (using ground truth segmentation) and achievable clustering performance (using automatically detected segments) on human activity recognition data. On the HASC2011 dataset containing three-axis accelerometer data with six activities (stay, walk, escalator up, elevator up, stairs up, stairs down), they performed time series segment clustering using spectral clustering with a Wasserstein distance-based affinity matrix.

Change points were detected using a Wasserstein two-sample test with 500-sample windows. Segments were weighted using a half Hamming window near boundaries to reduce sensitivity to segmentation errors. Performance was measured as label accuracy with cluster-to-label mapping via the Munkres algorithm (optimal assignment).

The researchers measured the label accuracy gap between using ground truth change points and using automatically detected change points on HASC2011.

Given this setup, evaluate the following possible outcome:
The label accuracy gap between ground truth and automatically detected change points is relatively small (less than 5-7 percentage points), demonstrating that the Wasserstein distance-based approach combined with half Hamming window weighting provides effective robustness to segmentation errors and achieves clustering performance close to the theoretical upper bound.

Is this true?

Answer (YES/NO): NO